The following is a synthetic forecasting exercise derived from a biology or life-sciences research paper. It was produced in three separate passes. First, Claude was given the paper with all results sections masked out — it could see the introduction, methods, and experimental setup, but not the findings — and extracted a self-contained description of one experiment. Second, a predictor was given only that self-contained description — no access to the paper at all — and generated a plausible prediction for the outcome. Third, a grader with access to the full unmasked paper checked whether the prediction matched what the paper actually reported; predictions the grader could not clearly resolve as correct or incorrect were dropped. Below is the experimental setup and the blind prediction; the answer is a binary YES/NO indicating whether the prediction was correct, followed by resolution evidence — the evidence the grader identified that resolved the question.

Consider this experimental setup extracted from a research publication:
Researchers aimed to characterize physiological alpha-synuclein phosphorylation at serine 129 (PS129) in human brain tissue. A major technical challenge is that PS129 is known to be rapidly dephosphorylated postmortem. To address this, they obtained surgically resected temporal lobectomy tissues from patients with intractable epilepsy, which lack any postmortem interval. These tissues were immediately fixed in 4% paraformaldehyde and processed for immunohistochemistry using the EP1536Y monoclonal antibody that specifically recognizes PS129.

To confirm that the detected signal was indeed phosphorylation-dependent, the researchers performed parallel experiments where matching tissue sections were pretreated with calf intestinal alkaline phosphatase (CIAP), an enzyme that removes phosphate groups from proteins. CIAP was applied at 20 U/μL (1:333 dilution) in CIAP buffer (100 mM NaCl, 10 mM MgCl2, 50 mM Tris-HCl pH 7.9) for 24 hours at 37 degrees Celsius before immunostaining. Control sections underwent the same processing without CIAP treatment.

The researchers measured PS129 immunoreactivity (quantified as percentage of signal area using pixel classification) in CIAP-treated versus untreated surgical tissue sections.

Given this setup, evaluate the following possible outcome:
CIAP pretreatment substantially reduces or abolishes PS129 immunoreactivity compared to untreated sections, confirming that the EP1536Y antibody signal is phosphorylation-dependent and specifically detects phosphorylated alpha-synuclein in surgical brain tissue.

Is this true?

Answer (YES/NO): YES